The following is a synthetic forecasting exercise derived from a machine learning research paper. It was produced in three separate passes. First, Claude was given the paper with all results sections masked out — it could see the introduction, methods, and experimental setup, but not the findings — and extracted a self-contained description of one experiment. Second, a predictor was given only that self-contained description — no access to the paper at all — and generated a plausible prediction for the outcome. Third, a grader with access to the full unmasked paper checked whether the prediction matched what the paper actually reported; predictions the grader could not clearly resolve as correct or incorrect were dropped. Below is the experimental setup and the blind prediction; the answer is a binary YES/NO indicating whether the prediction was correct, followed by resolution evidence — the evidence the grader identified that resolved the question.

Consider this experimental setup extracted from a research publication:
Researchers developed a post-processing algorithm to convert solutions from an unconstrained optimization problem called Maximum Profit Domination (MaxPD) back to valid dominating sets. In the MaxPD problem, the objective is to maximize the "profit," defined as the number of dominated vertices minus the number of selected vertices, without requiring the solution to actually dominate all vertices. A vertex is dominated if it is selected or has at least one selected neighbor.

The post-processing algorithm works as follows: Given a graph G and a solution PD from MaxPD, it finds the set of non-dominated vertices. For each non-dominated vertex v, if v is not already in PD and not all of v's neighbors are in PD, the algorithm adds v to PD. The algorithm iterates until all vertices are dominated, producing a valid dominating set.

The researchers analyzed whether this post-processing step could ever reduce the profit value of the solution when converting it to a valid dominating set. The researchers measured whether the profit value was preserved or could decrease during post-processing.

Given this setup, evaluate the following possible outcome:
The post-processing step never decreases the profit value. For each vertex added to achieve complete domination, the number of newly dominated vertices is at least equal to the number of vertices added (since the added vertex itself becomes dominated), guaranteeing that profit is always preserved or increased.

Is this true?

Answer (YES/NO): YES